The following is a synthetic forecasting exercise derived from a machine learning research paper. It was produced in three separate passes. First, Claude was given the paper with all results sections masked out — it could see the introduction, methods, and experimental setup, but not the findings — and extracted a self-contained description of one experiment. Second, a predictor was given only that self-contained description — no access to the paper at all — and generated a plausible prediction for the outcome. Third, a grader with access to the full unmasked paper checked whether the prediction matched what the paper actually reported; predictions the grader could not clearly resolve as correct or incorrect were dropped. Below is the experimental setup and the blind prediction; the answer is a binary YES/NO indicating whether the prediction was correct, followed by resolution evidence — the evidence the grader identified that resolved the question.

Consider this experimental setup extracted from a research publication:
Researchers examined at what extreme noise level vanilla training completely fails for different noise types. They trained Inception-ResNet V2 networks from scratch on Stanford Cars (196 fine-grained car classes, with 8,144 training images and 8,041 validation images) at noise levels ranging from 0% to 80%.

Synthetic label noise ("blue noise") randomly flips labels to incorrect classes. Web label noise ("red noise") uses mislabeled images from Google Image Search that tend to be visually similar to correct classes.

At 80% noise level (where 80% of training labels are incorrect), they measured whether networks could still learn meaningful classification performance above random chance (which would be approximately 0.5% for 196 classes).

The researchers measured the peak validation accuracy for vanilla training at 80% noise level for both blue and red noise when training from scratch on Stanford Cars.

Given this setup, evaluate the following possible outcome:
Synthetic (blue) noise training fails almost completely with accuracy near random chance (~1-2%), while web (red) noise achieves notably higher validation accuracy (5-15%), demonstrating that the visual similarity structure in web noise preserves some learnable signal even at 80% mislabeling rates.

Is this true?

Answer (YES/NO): NO